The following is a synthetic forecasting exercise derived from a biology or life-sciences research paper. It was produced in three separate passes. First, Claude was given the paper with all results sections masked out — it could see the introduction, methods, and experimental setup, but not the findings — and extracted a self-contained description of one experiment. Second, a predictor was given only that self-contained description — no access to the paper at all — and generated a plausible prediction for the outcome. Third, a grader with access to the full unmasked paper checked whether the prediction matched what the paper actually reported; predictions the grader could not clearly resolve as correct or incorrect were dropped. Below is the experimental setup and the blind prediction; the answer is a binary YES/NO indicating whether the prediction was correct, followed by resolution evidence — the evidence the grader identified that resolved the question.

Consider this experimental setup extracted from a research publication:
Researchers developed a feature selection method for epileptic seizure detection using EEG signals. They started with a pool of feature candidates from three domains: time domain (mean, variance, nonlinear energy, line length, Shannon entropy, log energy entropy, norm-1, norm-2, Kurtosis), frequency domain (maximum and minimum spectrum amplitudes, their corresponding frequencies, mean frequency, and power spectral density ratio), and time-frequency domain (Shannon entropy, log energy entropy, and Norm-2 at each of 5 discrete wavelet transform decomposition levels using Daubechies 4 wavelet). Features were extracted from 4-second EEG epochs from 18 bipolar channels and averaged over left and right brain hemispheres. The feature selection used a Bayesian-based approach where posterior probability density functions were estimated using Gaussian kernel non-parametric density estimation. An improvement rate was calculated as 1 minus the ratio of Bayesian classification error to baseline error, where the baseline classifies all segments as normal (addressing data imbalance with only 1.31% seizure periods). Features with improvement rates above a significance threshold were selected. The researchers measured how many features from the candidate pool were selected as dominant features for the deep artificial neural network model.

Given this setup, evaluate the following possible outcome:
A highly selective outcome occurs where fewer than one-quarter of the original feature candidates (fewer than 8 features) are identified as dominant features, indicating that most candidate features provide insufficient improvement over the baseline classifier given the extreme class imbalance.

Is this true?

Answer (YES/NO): NO